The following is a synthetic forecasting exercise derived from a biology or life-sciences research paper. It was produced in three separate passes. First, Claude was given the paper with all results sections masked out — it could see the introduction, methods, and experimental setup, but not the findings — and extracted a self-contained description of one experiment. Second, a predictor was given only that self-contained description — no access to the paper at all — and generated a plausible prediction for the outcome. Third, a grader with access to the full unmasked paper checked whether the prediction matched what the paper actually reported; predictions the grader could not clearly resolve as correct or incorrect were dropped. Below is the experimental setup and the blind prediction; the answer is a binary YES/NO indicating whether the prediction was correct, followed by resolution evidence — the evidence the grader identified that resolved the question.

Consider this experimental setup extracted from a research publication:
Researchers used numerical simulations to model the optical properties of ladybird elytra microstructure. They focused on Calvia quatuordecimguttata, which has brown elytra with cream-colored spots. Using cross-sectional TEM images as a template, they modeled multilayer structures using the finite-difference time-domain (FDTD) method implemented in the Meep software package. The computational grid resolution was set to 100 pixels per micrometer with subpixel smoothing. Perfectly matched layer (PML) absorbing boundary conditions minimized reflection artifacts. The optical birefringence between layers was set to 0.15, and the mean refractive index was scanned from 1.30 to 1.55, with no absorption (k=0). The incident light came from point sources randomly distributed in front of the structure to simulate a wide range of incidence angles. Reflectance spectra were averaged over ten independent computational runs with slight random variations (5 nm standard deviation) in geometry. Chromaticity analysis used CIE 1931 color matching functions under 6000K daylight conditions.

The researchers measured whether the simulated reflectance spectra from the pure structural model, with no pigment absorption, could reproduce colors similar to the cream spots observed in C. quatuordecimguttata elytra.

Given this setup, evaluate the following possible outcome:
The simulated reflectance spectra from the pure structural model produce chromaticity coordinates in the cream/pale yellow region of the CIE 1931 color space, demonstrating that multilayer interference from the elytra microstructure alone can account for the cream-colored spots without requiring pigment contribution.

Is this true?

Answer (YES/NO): YES